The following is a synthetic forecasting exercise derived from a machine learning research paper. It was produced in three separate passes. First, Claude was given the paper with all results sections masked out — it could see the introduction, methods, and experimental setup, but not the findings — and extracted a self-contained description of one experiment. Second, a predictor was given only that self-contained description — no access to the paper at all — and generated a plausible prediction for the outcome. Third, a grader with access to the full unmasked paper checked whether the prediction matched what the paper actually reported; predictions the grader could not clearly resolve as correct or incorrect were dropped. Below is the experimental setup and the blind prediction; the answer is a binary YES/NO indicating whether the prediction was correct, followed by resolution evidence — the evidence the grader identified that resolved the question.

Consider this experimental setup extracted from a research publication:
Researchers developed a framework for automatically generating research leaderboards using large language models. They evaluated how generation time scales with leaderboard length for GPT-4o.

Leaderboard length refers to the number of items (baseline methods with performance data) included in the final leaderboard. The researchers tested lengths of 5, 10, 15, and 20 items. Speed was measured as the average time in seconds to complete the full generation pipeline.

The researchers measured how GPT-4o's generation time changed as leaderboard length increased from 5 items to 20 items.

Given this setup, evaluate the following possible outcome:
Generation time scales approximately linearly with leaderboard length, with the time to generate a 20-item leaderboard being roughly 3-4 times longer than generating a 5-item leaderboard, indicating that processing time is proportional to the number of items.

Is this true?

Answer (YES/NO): NO